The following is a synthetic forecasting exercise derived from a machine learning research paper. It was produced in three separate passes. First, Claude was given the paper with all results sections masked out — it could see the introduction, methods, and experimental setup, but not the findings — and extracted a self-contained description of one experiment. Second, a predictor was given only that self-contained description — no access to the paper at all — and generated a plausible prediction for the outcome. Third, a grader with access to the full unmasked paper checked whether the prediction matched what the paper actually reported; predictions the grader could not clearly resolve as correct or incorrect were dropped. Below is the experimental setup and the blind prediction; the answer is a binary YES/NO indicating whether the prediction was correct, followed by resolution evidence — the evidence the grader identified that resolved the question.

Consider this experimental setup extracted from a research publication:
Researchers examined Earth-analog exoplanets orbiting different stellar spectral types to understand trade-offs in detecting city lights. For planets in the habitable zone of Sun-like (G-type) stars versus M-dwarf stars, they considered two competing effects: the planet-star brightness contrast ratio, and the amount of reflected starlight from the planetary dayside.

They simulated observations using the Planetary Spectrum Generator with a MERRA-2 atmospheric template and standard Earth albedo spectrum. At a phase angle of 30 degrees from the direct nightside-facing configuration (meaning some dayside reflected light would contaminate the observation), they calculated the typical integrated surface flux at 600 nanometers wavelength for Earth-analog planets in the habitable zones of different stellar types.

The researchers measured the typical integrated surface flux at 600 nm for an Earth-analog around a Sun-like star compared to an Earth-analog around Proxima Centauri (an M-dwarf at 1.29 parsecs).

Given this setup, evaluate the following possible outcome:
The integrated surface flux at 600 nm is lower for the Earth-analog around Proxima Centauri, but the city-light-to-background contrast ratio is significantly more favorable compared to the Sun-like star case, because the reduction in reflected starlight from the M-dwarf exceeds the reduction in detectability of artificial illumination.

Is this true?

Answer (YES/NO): YES